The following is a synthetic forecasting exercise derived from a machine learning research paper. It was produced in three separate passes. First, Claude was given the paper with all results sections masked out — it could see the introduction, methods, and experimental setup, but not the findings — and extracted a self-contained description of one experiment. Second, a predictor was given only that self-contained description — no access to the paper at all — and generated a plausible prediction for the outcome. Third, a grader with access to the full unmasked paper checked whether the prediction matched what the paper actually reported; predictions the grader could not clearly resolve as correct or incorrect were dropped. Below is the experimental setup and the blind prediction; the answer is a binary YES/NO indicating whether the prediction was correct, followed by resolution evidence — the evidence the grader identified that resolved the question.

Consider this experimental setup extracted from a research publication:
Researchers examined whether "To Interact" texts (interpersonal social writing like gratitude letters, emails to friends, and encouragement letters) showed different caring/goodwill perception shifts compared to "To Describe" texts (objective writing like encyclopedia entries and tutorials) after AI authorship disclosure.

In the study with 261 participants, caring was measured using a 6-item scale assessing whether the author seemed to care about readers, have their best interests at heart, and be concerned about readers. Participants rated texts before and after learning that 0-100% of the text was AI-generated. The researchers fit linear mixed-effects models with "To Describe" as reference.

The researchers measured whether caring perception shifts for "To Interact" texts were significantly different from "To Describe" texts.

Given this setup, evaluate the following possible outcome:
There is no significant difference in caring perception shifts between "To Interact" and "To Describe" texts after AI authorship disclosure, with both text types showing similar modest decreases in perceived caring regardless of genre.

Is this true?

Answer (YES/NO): NO